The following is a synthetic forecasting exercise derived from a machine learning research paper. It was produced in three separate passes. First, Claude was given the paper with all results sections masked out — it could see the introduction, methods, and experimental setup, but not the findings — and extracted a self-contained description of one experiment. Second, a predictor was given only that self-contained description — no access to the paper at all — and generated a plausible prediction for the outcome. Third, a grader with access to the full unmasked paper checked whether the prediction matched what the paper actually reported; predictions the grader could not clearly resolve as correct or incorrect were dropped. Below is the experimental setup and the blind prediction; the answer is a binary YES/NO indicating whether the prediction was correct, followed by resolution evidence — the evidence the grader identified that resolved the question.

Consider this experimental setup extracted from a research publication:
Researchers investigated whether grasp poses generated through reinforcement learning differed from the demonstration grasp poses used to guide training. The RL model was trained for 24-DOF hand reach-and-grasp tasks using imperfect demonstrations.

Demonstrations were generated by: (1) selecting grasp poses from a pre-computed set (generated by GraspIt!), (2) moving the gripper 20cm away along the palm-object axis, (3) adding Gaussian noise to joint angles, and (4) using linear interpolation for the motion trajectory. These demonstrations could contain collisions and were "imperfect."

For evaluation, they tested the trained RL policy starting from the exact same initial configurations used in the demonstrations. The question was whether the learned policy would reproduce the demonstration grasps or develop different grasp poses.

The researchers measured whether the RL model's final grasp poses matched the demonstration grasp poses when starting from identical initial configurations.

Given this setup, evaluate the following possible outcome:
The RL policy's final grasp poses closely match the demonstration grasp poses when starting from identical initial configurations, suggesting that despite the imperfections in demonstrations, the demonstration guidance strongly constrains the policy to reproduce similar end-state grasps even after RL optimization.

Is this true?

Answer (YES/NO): NO